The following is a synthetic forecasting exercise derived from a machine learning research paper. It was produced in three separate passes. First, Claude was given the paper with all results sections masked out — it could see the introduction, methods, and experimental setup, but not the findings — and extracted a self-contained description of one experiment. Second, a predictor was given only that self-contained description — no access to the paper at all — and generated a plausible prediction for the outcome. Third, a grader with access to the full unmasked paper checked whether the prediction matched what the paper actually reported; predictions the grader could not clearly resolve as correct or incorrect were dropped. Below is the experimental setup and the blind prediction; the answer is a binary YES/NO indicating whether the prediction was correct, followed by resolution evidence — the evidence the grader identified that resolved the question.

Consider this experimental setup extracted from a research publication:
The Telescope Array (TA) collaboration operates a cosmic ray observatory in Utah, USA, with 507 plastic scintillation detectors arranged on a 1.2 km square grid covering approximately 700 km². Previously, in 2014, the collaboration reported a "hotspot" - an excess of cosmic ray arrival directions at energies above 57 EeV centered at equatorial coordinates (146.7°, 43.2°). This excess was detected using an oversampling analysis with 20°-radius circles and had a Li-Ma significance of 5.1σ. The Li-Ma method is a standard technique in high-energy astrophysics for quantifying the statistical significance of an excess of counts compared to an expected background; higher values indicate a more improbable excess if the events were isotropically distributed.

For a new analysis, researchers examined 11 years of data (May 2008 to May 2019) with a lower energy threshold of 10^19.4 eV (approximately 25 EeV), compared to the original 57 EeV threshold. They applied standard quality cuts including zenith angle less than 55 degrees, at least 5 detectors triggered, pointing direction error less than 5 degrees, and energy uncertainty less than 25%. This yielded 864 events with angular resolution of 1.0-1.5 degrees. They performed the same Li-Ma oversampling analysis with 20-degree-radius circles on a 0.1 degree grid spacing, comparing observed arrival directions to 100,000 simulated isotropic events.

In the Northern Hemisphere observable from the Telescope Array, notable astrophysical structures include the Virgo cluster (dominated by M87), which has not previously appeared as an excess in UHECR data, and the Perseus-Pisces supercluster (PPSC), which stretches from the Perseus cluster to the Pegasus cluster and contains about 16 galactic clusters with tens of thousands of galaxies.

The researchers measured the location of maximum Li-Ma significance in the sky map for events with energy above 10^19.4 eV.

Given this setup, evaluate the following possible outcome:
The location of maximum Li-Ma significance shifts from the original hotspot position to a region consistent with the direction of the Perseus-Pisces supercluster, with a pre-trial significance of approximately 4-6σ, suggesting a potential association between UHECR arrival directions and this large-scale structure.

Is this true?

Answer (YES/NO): YES